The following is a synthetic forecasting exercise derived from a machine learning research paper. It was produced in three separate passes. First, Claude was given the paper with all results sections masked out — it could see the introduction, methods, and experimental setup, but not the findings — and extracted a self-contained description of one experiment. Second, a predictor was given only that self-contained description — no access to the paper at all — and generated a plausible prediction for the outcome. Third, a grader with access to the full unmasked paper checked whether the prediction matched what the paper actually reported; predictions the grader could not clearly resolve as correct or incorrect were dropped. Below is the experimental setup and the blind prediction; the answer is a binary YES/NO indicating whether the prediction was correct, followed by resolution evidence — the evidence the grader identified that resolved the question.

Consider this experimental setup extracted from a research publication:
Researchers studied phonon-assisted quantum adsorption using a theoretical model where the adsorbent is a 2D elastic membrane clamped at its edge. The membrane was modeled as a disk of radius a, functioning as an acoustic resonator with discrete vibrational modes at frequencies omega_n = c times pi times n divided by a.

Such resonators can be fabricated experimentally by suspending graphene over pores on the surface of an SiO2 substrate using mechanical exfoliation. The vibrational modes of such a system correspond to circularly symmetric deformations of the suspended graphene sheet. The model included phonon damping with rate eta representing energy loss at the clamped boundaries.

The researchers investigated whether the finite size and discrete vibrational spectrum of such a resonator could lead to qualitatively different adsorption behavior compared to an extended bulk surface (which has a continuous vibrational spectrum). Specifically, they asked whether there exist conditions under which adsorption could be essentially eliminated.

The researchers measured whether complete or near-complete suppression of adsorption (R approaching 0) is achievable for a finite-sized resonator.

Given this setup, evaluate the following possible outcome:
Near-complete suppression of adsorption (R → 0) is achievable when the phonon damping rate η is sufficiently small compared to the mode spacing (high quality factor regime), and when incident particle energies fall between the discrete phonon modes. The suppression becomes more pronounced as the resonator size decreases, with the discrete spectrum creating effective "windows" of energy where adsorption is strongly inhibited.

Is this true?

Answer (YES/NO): YES